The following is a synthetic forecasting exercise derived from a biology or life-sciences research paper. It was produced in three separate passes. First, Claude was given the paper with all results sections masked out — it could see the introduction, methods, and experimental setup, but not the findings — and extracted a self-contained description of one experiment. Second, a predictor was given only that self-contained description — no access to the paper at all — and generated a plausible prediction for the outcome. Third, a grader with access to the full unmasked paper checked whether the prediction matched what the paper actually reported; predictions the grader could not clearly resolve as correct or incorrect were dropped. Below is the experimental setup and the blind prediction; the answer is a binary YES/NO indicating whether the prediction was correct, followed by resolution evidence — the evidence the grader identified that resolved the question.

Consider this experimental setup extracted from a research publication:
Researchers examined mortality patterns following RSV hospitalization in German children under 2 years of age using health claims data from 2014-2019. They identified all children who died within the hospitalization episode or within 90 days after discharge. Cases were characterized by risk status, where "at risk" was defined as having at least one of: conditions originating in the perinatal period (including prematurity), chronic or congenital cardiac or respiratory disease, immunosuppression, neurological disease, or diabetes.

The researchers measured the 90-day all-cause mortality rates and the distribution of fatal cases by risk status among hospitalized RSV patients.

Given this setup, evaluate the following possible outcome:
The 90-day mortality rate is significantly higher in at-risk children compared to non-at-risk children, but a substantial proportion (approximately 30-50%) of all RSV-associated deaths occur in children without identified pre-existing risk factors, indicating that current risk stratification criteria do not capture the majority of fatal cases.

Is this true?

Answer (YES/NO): NO